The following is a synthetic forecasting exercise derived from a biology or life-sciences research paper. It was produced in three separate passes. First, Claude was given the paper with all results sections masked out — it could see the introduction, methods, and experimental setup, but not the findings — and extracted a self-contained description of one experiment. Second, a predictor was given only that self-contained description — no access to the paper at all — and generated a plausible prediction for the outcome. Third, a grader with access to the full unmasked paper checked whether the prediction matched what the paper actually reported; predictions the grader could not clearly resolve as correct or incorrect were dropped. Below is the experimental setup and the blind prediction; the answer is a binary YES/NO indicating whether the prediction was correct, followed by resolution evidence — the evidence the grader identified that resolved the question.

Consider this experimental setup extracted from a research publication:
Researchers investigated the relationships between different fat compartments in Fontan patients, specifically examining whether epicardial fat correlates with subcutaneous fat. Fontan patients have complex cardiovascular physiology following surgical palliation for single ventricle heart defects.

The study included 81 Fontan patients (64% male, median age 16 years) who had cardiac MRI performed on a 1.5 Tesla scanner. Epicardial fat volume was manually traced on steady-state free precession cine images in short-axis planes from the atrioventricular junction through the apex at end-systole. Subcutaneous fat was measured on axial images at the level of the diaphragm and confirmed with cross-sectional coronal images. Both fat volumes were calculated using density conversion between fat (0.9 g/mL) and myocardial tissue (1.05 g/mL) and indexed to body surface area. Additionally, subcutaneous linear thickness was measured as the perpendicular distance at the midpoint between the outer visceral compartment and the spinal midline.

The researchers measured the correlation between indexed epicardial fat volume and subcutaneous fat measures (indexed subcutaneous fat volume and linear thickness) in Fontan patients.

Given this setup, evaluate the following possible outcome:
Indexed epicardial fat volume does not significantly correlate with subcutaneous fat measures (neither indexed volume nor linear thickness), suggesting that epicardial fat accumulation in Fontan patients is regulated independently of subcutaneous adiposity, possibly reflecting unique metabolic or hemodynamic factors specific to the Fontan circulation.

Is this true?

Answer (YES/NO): NO